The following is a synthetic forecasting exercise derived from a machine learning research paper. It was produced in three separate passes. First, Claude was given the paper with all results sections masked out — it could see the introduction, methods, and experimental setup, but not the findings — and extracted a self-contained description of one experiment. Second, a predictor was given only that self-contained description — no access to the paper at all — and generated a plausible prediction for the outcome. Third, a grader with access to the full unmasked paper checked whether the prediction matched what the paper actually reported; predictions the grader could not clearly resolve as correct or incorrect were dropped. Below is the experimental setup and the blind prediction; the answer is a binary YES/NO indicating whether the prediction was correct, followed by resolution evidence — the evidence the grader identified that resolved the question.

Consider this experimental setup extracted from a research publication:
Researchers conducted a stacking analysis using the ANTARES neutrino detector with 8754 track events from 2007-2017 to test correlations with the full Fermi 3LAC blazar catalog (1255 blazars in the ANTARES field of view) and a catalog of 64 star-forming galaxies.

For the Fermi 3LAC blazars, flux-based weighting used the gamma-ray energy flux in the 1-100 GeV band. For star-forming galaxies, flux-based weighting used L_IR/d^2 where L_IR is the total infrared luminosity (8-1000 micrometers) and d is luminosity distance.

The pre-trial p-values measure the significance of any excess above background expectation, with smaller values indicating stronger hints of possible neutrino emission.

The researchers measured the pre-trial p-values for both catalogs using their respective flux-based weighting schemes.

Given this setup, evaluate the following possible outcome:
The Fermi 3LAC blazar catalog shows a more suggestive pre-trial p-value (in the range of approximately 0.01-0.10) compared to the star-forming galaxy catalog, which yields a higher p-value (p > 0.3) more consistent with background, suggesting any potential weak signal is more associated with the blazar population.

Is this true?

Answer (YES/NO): NO